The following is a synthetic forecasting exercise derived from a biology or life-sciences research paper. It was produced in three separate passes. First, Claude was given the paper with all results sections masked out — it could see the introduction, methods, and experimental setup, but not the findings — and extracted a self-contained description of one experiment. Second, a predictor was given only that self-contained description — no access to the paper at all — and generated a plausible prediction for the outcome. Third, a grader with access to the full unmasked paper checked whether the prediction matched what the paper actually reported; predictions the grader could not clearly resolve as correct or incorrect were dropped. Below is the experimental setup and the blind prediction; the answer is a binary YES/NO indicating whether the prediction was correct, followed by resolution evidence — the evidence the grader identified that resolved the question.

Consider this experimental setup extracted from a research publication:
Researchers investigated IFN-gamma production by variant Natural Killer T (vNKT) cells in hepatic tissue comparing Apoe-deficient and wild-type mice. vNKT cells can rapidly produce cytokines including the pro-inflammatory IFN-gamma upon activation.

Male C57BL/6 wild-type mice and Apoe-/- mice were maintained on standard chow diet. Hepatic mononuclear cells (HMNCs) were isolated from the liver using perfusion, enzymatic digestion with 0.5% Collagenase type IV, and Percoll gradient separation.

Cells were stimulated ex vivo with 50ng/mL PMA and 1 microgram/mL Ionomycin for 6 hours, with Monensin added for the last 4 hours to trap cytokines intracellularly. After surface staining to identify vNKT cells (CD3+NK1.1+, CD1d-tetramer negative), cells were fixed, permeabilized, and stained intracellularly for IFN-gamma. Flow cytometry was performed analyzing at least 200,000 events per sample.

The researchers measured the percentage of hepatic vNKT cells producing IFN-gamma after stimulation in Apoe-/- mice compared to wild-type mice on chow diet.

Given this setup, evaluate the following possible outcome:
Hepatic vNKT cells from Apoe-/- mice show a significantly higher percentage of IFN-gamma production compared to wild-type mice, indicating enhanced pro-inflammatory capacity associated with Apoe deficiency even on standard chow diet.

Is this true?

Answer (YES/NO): NO